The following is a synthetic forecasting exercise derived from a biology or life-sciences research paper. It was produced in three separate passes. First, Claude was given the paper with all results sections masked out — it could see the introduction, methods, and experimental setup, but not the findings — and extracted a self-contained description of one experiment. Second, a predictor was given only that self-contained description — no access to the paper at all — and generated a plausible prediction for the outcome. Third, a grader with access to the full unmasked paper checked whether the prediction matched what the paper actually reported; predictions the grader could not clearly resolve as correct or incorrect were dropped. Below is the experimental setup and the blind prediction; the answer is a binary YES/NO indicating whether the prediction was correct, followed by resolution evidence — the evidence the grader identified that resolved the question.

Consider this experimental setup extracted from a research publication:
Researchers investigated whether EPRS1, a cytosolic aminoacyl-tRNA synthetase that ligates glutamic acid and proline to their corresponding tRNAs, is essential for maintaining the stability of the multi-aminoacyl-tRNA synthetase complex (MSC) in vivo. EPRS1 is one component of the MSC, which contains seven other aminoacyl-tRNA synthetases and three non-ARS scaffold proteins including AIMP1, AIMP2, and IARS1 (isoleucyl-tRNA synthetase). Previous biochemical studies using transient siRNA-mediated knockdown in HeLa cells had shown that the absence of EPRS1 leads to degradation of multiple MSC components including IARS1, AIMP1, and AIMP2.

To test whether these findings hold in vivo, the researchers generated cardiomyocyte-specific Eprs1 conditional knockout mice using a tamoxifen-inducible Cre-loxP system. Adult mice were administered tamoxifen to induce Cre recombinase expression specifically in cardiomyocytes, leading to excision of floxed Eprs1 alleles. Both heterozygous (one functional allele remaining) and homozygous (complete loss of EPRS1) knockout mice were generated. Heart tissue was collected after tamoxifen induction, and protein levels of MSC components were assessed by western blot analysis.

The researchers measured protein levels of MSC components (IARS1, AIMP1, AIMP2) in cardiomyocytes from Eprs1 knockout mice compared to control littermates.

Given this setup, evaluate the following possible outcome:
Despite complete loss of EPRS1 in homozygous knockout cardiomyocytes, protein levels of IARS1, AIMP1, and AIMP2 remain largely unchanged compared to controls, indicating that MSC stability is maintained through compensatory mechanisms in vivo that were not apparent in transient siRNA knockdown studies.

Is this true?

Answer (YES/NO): NO